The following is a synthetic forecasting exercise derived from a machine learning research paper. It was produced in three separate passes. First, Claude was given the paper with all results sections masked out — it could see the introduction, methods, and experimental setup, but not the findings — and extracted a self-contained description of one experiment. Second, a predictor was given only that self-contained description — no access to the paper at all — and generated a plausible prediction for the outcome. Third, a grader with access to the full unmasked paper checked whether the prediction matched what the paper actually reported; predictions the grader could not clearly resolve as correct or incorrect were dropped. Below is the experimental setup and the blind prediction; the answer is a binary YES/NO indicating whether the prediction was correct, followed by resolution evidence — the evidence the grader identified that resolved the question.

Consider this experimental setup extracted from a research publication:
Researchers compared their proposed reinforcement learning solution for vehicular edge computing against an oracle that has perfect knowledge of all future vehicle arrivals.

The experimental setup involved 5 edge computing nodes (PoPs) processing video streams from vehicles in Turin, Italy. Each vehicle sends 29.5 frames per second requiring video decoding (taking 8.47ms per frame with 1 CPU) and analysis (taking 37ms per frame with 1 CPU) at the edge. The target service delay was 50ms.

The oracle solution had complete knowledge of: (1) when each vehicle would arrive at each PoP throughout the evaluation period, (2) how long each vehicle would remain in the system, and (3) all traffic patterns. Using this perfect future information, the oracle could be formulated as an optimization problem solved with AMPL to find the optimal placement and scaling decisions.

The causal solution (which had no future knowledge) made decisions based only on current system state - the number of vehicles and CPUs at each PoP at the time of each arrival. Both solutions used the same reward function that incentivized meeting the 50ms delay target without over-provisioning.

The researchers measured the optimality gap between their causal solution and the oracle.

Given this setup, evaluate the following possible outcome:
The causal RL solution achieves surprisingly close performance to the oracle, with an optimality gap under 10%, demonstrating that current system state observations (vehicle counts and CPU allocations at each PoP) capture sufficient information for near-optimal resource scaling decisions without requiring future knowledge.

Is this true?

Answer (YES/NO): NO